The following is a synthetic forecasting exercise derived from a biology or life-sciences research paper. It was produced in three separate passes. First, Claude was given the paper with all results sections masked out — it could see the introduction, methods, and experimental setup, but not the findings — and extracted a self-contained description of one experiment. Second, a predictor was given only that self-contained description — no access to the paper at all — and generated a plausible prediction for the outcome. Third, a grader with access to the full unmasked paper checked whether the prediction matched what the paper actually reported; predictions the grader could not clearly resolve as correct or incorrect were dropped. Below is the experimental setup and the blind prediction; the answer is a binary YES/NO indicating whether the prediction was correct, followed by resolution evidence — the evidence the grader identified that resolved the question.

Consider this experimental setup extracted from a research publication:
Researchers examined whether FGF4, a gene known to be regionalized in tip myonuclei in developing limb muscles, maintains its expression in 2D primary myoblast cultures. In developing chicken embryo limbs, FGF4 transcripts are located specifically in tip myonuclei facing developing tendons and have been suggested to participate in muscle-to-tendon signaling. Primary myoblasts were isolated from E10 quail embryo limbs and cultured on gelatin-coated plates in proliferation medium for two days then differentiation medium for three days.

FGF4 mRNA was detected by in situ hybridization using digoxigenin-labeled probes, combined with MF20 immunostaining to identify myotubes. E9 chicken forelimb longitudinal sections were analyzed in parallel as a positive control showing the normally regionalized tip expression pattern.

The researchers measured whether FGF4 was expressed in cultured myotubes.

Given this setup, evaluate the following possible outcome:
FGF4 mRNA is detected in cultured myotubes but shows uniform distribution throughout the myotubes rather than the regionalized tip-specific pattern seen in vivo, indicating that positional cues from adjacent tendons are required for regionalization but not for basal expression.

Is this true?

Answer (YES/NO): NO